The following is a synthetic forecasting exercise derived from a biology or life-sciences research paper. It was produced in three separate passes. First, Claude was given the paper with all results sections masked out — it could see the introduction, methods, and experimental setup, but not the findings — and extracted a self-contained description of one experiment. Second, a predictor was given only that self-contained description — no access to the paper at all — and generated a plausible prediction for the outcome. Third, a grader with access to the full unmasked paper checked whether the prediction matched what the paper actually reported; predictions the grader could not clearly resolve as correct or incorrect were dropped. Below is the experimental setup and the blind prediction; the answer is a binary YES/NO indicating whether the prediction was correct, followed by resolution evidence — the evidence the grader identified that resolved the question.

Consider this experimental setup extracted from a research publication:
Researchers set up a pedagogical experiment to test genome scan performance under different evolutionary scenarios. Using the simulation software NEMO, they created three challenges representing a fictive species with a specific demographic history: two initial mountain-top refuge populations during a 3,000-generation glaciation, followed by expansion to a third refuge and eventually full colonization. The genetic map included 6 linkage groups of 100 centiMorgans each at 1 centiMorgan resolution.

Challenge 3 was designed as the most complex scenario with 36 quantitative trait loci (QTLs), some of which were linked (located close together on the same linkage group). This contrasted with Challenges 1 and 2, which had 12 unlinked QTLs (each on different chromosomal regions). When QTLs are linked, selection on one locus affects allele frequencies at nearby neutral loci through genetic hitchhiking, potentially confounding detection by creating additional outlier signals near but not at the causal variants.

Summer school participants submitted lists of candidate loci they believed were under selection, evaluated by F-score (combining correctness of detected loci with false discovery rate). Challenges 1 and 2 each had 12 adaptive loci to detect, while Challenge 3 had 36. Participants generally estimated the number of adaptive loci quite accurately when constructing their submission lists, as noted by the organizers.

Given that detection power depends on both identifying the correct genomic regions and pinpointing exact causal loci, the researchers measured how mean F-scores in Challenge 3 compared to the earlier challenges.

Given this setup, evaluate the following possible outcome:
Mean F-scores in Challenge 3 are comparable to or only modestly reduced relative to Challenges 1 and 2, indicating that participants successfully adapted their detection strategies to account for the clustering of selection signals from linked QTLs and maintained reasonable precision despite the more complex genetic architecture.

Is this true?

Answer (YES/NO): NO